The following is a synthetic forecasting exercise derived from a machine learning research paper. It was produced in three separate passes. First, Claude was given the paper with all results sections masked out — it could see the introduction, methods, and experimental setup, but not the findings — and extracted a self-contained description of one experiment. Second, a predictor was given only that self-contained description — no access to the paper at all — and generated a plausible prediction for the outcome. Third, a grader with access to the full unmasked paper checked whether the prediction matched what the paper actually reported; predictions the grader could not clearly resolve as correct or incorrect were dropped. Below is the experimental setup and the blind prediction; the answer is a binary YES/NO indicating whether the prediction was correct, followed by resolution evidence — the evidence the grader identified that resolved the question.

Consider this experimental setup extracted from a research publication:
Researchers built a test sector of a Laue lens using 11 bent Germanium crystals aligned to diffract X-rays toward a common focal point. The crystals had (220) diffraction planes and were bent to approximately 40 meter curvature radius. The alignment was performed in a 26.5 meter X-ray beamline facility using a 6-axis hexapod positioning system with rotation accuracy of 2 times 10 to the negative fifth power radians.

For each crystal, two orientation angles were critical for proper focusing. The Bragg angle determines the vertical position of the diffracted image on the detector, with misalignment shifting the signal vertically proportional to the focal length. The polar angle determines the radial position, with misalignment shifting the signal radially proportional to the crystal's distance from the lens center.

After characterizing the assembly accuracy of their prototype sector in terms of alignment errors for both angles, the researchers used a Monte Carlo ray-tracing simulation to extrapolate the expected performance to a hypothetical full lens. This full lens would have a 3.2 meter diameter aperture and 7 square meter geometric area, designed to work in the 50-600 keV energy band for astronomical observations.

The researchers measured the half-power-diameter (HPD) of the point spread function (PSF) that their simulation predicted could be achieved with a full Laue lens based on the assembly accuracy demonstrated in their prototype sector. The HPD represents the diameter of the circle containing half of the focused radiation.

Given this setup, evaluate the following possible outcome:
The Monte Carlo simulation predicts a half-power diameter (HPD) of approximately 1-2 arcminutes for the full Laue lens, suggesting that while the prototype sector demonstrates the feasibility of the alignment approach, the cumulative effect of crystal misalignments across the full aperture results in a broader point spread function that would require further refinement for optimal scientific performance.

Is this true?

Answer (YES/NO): NO